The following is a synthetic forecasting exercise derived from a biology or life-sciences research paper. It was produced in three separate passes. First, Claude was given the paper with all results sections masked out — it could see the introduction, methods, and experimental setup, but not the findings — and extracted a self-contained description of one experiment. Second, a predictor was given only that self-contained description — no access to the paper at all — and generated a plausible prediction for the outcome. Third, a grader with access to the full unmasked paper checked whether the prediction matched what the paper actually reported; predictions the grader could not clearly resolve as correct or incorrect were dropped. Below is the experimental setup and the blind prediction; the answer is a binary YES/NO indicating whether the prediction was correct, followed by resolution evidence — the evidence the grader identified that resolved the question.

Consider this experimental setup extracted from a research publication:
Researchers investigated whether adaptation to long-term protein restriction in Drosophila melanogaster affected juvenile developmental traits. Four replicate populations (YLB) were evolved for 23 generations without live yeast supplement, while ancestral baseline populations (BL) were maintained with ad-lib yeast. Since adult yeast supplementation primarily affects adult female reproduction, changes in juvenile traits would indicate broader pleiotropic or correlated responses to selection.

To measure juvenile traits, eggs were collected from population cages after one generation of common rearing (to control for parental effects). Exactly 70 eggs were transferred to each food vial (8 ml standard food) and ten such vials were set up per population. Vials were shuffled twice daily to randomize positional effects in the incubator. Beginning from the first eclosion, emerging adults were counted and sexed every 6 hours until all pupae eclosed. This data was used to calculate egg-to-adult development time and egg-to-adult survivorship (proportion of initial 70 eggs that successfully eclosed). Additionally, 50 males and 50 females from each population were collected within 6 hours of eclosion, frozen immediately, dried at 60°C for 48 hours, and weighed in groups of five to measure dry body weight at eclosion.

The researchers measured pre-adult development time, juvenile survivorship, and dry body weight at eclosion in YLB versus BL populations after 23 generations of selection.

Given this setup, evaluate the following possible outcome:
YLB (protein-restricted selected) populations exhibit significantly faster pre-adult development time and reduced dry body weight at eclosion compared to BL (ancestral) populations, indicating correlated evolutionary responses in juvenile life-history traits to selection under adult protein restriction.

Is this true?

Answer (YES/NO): NO